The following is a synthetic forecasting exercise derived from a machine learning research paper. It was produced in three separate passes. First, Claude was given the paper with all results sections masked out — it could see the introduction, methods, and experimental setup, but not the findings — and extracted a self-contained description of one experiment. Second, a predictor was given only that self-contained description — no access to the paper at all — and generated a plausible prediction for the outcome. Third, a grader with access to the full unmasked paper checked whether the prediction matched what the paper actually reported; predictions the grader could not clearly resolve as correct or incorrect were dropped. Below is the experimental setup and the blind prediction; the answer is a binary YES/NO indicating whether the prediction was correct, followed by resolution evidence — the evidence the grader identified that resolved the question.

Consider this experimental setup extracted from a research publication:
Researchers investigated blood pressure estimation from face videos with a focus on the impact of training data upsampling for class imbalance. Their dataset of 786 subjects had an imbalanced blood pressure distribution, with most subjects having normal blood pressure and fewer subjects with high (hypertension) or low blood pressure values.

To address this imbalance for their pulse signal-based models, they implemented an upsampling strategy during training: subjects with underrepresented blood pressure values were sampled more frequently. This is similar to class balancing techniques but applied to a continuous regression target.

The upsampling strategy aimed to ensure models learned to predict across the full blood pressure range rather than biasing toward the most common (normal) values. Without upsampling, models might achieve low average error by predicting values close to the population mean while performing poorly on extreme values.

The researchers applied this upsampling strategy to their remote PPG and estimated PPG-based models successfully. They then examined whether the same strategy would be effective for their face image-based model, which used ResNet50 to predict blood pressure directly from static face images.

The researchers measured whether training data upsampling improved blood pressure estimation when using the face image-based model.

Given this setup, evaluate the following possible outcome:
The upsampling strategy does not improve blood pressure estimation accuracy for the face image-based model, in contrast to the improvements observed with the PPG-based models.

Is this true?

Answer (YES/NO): YES